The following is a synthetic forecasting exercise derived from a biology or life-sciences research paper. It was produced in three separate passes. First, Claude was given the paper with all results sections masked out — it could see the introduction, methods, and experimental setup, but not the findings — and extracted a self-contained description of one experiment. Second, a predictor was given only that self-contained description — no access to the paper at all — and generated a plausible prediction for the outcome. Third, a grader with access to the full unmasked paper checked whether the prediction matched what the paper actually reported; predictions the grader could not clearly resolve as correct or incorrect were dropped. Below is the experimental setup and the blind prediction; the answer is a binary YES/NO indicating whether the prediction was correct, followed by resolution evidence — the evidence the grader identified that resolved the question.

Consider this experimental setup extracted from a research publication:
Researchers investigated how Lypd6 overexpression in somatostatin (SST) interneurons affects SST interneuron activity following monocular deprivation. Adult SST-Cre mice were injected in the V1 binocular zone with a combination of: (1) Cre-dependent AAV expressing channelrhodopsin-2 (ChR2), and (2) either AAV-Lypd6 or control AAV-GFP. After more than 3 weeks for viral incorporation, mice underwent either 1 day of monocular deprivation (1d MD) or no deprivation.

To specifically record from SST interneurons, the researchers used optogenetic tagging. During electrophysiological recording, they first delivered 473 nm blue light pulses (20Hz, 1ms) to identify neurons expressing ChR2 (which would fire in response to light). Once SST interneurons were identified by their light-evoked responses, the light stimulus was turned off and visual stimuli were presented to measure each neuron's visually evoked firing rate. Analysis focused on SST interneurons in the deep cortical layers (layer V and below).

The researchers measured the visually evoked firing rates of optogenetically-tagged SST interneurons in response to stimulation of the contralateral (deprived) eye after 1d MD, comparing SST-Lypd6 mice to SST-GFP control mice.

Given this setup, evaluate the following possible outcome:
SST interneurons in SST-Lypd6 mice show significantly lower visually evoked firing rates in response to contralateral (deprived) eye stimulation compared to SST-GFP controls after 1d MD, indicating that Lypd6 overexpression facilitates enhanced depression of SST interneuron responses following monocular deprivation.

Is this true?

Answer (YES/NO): NO